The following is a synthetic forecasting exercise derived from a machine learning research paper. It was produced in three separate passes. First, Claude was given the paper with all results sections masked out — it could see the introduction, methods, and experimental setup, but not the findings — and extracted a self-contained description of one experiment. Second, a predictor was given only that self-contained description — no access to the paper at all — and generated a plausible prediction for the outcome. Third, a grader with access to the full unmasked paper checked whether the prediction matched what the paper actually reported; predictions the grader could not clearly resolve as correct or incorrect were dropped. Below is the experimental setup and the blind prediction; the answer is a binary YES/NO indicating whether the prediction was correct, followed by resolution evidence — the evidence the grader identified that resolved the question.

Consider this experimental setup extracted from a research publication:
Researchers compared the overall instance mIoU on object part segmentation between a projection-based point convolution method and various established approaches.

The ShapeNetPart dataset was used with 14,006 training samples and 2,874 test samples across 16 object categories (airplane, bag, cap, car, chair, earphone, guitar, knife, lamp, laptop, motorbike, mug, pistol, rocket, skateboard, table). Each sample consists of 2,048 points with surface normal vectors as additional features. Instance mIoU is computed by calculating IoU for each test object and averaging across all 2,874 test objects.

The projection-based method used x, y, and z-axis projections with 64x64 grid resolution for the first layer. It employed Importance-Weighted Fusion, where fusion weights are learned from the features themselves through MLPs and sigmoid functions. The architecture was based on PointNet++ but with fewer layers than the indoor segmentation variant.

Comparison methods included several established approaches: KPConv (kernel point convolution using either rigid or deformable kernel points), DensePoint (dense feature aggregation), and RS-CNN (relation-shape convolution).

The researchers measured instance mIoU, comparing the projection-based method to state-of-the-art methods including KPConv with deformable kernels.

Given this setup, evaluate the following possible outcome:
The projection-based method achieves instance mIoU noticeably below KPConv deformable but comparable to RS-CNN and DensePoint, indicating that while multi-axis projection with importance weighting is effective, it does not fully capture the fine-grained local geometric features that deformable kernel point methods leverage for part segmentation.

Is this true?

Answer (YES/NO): NO